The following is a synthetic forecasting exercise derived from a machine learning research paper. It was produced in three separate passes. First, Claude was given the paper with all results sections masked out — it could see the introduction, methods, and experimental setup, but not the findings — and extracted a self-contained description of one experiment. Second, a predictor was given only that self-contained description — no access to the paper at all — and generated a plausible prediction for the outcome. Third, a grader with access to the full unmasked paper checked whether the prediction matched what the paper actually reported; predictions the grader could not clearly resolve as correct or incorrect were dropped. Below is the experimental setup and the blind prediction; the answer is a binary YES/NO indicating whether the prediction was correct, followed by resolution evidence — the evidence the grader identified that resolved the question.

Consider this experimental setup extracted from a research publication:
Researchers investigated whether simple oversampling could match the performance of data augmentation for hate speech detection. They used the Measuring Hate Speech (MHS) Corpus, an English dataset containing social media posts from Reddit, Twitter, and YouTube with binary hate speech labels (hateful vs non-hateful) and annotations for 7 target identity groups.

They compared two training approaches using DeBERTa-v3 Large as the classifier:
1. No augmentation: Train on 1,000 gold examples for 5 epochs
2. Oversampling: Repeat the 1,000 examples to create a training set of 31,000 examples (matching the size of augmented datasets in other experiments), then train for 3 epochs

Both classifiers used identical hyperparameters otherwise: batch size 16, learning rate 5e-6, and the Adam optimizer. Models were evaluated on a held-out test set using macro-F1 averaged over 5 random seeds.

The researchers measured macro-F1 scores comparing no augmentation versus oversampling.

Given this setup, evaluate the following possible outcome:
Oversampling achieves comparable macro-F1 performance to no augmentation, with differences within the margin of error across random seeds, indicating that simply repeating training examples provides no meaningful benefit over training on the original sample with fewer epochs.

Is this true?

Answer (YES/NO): YES